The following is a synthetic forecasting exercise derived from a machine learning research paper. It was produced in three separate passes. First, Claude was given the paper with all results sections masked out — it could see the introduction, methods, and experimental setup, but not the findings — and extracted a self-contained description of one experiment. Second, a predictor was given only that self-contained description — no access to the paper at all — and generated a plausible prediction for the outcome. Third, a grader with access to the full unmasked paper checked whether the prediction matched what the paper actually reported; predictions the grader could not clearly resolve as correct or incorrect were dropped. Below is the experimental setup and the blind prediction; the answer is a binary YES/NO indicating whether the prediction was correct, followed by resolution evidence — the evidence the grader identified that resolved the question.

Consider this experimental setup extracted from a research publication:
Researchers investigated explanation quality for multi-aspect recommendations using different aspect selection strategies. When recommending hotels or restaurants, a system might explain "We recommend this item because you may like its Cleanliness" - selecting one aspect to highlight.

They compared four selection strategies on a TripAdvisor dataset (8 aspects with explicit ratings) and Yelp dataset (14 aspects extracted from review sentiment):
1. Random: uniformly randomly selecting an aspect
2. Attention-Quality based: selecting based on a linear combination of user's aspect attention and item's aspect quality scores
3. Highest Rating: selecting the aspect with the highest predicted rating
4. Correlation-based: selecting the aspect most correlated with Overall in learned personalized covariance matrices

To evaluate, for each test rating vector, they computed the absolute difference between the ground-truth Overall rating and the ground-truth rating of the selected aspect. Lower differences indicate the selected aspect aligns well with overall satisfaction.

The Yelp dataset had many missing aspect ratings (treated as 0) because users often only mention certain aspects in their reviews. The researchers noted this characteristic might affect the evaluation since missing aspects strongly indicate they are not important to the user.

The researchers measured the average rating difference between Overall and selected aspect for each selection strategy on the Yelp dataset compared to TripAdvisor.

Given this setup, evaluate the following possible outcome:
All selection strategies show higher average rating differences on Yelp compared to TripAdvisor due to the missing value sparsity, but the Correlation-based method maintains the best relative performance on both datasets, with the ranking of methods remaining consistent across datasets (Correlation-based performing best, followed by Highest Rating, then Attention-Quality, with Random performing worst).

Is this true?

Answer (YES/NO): NO